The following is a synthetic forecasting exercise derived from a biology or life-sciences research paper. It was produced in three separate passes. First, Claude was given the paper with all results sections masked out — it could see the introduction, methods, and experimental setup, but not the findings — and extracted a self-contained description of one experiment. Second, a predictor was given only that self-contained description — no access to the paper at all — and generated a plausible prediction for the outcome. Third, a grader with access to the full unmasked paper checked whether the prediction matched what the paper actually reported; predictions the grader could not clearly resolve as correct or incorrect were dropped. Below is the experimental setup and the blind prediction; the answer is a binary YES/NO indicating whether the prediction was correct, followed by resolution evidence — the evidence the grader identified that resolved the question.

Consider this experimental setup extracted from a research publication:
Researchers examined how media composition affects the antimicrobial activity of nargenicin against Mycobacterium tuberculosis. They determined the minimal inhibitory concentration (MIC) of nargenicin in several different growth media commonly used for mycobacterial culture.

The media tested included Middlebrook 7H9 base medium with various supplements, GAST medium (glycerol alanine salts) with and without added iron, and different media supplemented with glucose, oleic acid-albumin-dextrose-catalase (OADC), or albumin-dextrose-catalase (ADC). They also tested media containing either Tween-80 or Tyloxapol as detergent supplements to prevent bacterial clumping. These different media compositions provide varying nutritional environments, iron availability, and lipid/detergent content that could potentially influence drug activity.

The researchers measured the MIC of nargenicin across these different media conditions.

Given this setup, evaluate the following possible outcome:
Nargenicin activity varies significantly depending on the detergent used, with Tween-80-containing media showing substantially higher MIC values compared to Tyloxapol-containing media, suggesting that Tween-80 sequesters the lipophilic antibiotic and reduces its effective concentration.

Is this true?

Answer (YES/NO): NO